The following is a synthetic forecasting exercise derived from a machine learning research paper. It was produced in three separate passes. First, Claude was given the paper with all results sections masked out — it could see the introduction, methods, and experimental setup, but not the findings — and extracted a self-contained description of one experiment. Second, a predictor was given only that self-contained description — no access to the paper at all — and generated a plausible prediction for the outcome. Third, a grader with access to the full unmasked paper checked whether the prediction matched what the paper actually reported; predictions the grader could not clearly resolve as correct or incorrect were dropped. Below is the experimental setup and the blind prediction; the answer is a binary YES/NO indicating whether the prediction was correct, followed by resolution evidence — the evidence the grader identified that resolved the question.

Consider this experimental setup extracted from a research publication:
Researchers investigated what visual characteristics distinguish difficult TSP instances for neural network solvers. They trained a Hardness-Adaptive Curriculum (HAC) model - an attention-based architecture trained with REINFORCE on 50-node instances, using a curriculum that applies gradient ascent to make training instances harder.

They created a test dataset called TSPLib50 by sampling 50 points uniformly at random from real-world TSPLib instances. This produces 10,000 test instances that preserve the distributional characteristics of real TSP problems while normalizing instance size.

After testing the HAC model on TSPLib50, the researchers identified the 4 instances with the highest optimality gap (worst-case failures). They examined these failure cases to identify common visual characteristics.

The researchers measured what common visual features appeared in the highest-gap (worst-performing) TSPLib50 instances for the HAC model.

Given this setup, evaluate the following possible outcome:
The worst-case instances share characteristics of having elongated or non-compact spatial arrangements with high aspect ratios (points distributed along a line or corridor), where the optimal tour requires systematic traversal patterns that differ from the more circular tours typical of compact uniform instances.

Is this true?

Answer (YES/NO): NO